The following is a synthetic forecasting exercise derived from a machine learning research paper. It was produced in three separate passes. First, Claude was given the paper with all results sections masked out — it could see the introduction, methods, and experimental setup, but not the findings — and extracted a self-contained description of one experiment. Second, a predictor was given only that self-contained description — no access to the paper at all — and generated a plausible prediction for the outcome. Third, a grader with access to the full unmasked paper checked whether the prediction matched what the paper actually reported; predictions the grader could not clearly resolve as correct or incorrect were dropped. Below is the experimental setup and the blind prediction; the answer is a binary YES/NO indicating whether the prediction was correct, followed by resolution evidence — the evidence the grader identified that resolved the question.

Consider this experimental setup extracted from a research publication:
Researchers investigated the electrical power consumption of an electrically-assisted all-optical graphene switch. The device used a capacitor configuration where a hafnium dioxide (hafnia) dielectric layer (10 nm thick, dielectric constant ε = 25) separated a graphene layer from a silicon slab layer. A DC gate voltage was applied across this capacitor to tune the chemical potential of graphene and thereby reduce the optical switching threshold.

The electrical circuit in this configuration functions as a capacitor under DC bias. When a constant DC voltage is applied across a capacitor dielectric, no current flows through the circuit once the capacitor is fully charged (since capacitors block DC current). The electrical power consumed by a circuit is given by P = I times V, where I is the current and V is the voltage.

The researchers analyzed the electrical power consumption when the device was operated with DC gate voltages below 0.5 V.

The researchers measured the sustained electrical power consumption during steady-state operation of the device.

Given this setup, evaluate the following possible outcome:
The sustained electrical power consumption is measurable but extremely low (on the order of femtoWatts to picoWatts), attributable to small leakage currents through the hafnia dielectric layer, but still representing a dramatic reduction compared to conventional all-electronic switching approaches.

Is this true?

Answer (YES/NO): NO